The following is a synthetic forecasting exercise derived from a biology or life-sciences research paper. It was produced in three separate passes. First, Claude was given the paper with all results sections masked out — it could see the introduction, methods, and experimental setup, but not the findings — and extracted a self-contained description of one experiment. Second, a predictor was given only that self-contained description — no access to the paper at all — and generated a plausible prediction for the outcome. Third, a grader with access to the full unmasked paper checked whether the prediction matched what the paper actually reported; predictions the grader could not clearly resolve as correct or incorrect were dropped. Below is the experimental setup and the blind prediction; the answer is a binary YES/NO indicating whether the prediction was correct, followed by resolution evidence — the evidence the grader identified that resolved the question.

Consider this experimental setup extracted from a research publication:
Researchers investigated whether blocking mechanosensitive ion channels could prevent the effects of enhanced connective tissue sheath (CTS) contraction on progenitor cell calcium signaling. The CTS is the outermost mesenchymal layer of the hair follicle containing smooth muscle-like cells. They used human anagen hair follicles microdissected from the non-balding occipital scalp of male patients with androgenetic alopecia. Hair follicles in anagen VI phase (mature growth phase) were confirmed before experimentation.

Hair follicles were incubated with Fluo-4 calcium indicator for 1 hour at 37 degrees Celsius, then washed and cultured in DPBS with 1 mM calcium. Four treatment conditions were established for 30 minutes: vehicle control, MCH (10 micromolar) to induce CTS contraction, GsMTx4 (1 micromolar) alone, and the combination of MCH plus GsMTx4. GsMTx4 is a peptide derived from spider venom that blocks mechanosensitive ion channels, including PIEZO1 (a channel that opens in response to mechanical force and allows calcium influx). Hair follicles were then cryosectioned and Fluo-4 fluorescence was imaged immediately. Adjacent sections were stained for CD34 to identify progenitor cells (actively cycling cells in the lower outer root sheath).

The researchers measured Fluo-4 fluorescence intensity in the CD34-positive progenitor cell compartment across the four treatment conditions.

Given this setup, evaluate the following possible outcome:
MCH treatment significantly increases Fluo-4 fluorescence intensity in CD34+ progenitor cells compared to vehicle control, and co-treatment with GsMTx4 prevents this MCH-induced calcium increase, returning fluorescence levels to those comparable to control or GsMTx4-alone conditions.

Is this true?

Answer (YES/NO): YES